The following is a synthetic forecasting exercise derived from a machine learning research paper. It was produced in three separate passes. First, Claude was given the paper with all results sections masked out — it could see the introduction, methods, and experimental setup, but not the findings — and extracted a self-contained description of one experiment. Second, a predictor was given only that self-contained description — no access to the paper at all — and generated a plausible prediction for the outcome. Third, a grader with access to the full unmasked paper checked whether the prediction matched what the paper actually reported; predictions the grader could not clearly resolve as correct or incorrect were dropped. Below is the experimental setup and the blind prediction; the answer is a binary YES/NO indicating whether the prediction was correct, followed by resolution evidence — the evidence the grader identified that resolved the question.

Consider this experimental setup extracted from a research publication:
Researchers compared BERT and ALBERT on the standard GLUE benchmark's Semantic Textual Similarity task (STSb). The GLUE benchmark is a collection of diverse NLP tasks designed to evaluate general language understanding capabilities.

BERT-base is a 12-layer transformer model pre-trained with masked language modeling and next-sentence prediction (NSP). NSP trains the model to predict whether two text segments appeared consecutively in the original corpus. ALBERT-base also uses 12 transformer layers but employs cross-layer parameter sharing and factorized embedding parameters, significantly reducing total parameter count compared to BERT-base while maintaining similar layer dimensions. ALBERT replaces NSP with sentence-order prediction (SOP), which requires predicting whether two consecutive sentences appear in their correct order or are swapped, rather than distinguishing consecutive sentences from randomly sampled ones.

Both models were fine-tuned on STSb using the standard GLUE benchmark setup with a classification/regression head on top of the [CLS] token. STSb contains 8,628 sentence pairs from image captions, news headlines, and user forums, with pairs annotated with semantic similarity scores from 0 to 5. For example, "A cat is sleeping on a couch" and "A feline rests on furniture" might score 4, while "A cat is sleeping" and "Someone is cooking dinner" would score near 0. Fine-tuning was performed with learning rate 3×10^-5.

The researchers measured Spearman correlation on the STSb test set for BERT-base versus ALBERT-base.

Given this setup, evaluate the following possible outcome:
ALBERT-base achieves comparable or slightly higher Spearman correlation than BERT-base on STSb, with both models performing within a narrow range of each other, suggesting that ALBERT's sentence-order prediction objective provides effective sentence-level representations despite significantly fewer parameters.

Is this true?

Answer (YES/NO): YES